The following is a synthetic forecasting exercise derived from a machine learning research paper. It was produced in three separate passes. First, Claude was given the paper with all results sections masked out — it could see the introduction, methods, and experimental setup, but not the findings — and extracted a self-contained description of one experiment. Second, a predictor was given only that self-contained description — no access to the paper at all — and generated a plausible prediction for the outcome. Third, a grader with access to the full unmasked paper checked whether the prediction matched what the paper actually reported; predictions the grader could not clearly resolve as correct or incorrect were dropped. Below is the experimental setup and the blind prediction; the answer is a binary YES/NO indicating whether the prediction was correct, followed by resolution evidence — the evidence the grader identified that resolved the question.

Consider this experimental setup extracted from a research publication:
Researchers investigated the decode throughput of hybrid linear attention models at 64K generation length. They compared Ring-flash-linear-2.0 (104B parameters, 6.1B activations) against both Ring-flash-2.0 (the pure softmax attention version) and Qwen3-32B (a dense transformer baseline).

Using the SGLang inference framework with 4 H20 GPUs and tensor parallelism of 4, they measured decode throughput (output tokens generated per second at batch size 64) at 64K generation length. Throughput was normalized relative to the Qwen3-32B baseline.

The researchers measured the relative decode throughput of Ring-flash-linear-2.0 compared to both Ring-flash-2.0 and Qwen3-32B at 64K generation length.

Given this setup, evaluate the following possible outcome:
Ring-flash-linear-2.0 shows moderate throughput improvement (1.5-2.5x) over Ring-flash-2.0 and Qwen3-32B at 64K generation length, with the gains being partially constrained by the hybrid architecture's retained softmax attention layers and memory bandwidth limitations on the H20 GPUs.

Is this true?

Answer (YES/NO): NO